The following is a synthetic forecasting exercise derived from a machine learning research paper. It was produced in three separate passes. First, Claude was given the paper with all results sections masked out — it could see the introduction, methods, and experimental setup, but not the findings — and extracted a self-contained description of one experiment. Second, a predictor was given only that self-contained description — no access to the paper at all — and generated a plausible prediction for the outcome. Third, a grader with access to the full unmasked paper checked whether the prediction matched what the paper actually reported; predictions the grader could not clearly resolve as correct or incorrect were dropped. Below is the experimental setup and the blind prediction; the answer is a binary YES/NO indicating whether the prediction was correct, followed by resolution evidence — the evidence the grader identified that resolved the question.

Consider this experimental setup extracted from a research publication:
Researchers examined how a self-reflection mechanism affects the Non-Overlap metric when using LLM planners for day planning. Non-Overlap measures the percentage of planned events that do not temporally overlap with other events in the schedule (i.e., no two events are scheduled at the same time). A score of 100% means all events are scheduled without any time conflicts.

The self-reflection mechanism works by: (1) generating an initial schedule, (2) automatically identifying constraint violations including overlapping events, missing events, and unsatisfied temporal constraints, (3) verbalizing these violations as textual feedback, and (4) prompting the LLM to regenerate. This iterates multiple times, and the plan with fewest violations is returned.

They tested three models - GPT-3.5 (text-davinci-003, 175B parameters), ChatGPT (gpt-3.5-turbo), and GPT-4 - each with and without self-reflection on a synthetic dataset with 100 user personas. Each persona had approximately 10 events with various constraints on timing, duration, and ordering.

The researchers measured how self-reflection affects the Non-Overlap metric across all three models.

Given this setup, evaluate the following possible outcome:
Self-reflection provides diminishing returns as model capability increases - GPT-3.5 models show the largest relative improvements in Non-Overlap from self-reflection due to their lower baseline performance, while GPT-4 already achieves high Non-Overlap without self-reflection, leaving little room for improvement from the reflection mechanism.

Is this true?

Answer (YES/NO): NO